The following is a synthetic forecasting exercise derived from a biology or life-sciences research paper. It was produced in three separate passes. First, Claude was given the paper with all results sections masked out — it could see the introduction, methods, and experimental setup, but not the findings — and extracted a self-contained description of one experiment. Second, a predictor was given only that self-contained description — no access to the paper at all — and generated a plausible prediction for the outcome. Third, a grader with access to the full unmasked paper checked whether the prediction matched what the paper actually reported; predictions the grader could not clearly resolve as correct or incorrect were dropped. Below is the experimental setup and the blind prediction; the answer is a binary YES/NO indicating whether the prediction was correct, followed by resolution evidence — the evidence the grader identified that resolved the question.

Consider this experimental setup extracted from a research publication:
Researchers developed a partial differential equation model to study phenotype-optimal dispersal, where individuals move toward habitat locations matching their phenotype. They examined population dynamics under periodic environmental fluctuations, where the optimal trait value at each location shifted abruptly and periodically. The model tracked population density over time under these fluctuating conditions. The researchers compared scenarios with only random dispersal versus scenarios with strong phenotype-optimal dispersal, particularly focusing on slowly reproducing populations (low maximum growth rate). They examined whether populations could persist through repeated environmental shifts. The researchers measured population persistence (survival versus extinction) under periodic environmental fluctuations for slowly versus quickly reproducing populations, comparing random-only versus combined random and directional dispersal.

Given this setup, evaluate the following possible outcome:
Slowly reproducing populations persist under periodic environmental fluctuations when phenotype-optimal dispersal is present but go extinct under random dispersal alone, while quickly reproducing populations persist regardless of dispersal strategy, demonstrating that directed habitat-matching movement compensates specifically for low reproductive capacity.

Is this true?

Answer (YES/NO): YES